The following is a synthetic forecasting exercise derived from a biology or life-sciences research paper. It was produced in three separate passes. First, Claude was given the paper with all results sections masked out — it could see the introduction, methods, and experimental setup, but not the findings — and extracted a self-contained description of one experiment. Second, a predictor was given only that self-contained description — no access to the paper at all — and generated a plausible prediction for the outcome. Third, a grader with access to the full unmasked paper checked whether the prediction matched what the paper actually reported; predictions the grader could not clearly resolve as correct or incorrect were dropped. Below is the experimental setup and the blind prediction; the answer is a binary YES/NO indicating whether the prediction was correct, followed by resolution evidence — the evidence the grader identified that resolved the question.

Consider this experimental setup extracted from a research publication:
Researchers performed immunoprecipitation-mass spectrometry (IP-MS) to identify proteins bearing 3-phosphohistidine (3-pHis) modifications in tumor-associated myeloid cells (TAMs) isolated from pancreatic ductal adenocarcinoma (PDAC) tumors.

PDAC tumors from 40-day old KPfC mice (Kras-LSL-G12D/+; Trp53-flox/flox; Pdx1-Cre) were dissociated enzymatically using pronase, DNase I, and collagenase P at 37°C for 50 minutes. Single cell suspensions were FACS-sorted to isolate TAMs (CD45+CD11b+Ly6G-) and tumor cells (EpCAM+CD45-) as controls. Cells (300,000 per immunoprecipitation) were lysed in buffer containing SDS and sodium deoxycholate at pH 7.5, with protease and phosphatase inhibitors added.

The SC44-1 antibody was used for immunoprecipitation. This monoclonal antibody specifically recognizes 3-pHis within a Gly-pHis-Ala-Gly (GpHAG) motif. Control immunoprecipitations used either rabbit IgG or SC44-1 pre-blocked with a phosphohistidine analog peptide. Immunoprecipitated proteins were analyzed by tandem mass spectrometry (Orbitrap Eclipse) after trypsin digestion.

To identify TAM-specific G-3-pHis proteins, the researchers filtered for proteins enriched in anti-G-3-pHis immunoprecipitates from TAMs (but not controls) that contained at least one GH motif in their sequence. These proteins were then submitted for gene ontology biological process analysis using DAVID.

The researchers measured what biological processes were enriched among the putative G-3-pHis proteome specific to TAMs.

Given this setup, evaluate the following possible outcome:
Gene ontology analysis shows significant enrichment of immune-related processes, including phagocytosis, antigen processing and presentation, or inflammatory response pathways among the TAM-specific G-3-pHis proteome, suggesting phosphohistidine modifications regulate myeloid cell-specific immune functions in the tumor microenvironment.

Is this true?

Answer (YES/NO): NO